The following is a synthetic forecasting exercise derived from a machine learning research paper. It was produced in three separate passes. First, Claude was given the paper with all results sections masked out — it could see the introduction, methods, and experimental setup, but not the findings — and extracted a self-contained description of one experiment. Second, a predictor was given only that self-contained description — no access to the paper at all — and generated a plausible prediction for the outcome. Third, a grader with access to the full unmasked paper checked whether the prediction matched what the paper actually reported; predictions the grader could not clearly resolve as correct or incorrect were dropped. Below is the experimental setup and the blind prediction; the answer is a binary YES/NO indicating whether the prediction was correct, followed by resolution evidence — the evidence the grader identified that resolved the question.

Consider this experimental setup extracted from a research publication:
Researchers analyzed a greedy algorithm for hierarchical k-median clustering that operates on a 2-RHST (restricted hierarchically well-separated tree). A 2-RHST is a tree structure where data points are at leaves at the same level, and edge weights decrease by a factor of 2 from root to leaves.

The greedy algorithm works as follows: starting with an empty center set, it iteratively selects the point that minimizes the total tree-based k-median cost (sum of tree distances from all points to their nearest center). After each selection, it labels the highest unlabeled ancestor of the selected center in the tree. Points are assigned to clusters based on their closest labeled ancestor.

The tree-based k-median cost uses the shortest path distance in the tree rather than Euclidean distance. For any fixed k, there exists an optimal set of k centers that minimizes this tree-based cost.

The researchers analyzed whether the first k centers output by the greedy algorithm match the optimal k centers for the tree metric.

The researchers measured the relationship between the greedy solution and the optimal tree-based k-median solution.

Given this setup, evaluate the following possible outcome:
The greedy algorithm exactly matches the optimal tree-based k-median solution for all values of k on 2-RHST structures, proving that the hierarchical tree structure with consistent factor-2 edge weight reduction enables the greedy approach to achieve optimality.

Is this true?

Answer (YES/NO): YES